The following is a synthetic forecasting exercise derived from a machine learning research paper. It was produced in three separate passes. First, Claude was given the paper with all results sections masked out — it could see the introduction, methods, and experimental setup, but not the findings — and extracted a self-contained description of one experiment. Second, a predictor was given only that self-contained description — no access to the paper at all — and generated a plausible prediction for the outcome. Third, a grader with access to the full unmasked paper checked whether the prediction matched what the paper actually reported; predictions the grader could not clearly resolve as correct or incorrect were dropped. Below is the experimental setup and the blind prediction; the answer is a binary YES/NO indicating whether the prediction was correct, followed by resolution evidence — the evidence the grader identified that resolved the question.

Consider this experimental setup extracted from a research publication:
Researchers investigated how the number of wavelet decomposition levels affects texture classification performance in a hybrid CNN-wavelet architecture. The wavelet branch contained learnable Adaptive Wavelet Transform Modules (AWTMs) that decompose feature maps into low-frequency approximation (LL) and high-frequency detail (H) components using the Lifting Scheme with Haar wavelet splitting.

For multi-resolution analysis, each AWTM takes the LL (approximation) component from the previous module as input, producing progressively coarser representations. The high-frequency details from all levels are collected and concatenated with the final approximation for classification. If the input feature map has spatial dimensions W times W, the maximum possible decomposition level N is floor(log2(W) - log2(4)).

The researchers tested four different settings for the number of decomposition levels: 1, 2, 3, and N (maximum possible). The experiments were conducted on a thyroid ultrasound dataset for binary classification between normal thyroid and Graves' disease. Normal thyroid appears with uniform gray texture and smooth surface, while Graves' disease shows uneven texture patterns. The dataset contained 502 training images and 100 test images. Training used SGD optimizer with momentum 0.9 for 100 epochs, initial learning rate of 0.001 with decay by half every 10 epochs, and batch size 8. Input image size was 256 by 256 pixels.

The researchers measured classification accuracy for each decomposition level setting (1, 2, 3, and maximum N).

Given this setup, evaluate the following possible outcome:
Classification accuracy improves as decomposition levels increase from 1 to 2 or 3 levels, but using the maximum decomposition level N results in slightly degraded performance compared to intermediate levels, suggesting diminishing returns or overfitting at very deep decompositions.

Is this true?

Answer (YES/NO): NO